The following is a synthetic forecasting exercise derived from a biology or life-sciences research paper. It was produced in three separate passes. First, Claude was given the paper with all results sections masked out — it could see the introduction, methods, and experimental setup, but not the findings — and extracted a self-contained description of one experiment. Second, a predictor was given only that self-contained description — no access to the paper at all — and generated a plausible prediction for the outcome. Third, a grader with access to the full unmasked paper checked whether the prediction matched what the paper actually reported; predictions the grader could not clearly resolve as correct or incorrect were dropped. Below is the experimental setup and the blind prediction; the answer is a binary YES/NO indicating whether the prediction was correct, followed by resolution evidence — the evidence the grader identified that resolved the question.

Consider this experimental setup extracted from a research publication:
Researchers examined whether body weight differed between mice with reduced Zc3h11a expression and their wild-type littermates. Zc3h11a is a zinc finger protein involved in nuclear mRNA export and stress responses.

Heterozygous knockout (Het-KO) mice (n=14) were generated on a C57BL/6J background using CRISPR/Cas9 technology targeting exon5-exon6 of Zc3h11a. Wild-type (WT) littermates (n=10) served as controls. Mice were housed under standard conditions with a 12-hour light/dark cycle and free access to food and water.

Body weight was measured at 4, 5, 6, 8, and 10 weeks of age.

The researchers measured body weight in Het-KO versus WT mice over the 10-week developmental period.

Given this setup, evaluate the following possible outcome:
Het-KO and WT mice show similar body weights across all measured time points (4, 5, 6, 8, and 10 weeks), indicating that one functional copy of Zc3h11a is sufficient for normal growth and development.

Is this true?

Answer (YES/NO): YES